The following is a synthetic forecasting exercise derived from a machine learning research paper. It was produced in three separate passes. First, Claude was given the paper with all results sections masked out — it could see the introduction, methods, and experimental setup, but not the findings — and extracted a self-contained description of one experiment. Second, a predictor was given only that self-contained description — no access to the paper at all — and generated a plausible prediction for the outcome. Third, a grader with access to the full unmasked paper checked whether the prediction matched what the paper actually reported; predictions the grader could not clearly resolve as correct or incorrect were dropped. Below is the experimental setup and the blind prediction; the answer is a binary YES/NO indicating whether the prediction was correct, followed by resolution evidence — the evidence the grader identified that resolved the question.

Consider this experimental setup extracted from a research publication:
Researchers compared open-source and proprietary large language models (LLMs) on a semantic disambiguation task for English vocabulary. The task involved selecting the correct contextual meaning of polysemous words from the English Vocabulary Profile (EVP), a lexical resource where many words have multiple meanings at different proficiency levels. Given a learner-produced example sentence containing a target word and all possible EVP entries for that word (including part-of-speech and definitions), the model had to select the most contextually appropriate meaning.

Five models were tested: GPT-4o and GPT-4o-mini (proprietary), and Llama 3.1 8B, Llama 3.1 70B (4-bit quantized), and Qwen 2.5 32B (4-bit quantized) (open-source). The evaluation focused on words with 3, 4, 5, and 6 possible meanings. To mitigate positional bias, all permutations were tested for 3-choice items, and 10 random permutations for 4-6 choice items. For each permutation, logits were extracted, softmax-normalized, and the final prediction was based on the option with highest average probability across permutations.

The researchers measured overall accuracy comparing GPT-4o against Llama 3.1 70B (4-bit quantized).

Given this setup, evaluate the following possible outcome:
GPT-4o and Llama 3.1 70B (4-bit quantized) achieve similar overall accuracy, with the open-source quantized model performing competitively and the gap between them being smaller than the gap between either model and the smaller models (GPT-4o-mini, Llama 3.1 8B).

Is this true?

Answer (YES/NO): NO